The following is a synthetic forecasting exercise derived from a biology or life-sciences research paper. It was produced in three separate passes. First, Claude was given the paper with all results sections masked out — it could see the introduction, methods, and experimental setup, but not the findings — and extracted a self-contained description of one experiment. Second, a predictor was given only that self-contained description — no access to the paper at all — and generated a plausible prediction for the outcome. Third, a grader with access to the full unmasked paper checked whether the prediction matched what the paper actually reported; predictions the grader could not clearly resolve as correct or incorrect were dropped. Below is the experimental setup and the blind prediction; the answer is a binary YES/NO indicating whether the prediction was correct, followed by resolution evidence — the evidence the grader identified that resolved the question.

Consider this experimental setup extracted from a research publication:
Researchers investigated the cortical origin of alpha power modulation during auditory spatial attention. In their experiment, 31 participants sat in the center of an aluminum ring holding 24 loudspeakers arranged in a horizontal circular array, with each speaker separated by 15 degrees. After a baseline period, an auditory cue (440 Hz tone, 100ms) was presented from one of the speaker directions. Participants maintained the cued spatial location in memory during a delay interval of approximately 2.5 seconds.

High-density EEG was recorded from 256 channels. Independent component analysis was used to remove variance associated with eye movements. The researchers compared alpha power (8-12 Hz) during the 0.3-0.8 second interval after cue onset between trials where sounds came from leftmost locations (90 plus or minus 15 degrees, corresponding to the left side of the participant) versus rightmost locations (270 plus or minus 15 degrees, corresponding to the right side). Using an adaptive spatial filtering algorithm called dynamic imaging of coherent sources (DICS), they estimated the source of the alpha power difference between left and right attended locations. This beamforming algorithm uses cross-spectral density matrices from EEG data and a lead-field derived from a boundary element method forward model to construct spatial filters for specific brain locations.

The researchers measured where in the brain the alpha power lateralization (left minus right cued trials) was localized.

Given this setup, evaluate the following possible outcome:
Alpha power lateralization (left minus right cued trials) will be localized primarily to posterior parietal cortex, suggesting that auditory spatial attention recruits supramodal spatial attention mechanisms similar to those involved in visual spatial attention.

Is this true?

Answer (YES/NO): YES